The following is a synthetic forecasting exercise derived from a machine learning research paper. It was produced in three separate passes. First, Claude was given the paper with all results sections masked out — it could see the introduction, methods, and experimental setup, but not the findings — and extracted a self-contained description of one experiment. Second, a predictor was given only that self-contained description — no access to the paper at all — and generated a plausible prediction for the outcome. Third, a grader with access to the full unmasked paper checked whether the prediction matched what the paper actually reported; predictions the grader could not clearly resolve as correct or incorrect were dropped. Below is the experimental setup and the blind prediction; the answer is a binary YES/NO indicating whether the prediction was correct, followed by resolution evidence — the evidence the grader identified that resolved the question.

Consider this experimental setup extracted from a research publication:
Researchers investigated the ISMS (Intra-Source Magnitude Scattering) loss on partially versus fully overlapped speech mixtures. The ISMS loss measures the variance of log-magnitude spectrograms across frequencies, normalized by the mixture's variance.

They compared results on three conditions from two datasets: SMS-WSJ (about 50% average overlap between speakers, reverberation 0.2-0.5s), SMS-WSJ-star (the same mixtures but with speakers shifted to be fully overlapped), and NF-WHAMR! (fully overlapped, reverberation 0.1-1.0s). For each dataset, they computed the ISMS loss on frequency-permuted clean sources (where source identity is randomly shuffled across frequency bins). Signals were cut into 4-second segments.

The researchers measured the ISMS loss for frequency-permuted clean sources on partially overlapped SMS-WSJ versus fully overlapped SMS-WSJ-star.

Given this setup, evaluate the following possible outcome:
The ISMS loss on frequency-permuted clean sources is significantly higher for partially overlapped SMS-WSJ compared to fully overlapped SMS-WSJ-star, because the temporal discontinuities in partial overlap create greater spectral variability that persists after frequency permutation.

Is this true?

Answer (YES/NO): YES